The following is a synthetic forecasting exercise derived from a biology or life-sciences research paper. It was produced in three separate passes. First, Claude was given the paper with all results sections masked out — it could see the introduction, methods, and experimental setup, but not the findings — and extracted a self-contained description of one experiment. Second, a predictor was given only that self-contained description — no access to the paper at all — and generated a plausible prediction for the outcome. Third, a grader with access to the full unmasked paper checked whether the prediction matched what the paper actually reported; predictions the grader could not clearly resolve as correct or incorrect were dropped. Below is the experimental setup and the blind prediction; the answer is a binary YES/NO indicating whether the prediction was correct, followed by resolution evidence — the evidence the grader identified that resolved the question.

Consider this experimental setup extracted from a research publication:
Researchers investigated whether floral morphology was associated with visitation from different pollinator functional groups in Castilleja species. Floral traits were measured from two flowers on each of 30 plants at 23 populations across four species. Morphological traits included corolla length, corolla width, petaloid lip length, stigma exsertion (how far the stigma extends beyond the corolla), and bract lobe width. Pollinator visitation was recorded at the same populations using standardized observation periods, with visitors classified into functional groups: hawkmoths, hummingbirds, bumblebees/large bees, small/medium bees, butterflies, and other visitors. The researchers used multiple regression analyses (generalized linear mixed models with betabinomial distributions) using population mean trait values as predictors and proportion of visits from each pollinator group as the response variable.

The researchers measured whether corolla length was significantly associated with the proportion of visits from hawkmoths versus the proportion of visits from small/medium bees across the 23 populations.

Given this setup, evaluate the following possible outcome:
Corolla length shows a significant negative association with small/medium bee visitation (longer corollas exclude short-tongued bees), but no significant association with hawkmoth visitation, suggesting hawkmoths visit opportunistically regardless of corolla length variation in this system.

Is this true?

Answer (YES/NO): YES